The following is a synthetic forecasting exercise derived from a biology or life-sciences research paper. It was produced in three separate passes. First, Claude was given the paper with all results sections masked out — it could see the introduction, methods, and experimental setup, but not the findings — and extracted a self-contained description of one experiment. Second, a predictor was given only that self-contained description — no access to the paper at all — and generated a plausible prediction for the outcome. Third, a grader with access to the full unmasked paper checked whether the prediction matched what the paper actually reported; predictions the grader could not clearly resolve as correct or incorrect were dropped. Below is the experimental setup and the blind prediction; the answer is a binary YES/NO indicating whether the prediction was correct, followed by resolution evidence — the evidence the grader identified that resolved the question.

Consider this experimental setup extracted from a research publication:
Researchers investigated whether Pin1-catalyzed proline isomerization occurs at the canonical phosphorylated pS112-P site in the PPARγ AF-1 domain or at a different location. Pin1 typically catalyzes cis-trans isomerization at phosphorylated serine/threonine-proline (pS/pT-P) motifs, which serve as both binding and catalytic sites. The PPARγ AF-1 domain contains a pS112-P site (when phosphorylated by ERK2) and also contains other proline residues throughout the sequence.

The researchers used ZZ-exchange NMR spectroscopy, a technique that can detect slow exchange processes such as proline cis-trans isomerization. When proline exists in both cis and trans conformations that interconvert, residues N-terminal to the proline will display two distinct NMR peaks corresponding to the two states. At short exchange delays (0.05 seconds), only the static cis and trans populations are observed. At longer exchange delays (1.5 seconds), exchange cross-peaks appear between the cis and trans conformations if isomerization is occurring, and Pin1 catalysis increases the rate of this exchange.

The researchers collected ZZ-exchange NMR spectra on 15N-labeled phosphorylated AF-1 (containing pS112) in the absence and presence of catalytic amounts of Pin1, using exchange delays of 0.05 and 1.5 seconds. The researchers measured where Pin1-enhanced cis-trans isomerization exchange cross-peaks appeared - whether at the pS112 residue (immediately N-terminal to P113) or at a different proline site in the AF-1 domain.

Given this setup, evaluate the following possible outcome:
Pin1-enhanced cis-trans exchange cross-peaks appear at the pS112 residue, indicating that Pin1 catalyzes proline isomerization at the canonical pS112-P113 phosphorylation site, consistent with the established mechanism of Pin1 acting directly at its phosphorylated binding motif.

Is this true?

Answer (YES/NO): NO